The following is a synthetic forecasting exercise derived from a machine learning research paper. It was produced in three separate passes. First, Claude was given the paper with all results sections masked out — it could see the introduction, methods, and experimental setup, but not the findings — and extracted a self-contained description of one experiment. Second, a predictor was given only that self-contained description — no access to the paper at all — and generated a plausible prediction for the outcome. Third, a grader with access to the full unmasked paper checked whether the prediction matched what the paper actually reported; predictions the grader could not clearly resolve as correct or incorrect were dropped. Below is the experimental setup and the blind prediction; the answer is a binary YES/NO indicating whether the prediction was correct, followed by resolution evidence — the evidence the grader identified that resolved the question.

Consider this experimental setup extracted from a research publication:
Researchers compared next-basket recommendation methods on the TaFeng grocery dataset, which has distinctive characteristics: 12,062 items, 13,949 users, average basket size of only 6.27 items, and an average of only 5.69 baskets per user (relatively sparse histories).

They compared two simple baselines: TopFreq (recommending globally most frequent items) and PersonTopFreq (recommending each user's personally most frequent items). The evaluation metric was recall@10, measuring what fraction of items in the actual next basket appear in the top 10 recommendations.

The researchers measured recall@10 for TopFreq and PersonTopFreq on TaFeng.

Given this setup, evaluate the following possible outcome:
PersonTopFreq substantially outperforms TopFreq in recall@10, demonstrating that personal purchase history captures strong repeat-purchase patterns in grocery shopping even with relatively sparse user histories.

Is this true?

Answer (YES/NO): NO